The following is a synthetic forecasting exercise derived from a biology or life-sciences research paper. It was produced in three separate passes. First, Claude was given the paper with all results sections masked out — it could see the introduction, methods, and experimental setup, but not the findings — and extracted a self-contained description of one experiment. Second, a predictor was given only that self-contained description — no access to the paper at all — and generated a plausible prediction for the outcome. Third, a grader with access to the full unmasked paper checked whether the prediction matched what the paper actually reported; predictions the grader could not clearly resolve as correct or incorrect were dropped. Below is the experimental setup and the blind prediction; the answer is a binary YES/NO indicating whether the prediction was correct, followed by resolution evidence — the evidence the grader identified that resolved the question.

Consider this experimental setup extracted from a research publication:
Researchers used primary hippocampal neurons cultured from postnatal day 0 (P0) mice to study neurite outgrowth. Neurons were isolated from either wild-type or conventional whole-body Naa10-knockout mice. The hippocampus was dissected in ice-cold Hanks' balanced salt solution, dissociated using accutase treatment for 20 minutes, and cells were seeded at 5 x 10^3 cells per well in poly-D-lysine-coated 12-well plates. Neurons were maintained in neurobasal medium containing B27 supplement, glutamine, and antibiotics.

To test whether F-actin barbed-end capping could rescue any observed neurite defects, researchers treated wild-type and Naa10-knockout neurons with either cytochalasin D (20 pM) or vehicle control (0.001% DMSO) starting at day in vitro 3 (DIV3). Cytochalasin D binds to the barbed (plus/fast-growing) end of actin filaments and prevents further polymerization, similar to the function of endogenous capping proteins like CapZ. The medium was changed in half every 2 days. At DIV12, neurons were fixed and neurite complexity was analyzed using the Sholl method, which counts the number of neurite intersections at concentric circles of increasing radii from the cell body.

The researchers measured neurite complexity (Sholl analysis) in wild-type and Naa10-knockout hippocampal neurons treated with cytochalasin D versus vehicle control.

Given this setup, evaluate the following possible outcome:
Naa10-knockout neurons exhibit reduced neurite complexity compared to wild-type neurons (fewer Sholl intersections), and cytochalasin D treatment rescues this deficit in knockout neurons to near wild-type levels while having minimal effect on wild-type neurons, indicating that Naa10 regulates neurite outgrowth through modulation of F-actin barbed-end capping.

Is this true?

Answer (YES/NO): YES